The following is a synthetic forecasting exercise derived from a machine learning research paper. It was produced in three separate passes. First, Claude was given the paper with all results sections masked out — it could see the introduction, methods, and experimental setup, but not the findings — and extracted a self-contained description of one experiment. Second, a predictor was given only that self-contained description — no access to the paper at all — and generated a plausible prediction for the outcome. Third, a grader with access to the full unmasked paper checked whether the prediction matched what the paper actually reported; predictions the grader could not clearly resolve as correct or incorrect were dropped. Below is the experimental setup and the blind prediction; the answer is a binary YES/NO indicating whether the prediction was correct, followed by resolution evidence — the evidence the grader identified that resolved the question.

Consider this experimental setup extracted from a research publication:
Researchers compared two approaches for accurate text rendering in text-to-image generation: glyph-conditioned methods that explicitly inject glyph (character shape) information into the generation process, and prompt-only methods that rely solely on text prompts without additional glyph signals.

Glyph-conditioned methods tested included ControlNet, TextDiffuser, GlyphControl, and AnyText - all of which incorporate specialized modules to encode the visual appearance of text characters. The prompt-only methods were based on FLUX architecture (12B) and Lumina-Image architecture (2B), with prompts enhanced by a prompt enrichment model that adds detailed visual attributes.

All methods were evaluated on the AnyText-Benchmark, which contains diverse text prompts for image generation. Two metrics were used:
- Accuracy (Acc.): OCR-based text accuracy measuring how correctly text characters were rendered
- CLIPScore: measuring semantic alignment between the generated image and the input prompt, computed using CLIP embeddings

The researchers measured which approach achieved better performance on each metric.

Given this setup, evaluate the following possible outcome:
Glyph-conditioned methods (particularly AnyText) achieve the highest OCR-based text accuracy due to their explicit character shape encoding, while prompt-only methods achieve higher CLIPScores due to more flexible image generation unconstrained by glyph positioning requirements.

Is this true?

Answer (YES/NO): YES